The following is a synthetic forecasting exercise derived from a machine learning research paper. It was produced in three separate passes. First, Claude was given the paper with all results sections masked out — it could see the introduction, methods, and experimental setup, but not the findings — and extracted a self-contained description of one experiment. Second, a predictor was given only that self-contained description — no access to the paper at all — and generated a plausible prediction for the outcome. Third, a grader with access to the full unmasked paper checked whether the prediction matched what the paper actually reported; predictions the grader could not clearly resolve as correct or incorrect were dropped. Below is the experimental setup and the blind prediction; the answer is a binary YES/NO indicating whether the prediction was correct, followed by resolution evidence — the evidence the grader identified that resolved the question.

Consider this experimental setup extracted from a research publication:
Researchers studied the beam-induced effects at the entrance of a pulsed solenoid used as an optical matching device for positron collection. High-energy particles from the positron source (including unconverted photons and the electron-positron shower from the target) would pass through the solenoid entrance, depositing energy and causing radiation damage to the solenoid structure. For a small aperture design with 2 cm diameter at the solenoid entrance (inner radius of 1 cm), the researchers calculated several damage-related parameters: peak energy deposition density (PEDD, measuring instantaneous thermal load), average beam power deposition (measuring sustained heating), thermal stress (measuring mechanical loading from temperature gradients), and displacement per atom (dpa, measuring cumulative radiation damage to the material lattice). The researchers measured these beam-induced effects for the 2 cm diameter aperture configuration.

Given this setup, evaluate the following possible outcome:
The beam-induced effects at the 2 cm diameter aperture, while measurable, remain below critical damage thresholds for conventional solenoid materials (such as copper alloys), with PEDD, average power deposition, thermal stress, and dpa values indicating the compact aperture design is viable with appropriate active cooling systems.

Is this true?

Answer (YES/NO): NO